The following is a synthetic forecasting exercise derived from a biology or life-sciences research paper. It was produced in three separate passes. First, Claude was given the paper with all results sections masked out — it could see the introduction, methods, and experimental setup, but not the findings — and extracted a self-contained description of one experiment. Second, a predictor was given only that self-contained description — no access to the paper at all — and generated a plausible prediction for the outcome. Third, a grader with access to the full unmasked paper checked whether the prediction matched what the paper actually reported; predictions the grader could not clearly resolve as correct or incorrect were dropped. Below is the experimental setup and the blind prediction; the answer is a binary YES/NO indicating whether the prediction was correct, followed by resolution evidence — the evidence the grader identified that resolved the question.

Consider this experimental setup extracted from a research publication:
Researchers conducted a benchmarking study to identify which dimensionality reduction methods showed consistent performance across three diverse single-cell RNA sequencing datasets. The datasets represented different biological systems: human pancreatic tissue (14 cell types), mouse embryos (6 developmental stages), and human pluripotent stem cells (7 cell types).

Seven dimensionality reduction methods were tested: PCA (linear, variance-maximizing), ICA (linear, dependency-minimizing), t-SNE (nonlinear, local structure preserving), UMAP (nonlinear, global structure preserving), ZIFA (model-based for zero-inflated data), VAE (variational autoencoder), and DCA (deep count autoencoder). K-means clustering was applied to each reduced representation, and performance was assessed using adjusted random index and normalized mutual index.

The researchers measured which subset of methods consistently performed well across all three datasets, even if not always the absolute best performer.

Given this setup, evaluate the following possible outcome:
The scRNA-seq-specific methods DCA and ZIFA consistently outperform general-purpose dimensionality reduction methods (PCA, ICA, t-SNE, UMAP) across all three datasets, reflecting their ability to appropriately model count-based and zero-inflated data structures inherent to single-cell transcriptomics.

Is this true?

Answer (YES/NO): NO